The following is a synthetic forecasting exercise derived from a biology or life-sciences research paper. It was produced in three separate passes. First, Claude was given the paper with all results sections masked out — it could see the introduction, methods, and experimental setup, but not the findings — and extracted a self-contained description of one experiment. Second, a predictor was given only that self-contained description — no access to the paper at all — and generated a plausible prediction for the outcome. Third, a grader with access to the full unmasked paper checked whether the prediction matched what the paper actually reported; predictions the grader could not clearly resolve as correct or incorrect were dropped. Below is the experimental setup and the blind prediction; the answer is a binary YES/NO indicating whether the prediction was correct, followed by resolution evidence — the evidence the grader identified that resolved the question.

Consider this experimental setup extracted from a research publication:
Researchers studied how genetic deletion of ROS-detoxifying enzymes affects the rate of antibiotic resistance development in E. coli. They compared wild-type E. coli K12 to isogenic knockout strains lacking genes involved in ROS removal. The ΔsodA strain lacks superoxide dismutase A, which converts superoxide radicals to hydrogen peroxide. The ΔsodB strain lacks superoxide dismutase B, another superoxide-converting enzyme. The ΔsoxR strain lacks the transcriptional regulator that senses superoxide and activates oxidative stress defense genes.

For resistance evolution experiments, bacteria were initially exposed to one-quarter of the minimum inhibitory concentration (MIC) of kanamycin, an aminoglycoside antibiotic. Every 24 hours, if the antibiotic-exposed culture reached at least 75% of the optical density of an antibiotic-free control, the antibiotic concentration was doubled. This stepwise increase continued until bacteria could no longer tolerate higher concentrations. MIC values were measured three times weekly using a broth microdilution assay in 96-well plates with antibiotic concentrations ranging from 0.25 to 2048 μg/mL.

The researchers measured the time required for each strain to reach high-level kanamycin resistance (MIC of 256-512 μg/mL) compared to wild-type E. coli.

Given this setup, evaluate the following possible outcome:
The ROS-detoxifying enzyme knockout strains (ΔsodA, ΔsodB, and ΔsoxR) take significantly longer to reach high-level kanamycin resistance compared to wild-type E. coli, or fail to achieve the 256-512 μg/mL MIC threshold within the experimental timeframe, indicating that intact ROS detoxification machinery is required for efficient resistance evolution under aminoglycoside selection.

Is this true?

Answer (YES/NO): NO